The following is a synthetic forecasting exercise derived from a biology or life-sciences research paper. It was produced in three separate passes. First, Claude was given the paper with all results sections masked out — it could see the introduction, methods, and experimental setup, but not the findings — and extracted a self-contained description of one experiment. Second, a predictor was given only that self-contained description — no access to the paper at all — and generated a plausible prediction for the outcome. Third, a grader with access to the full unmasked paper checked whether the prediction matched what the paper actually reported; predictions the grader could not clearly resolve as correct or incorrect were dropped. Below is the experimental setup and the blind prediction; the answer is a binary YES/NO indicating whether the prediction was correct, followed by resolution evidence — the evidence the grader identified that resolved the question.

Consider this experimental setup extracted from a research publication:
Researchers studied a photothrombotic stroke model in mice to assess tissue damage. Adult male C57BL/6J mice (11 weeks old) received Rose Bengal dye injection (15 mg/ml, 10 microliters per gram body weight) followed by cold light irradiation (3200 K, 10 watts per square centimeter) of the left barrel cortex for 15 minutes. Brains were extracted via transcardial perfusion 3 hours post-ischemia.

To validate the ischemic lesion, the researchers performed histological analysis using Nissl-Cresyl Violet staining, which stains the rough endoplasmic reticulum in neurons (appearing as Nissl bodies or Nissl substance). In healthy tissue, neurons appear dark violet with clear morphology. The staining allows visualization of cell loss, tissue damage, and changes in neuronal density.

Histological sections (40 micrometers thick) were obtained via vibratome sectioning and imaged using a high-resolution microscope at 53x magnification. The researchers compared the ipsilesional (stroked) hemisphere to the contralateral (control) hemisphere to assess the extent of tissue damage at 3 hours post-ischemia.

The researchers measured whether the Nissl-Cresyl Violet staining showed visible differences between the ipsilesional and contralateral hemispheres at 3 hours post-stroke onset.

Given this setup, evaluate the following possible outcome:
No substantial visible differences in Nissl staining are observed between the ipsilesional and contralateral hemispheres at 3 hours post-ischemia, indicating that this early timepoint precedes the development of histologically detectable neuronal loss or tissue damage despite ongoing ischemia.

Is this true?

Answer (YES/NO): NO